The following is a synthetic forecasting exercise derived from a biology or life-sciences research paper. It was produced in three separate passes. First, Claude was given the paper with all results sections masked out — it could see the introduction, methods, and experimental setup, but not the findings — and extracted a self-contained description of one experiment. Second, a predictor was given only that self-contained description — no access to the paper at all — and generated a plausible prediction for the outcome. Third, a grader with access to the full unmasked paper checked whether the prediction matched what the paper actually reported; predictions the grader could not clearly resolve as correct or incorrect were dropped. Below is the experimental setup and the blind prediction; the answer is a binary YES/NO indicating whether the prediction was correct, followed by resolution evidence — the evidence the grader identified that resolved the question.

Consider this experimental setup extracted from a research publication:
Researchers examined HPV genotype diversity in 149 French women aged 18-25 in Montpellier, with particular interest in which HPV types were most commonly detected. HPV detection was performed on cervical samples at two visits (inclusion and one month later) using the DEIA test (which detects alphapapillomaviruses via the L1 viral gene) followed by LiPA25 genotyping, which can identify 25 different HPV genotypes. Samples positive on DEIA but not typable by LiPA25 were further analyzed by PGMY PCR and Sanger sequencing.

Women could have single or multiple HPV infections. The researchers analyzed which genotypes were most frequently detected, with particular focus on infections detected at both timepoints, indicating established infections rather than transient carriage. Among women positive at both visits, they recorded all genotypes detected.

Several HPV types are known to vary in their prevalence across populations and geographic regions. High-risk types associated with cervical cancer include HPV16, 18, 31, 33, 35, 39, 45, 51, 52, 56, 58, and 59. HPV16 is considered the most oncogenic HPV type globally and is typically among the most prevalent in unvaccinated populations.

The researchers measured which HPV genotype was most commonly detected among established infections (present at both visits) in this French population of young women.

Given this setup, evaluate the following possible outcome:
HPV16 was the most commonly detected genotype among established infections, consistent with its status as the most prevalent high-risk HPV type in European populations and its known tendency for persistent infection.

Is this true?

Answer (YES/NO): NO